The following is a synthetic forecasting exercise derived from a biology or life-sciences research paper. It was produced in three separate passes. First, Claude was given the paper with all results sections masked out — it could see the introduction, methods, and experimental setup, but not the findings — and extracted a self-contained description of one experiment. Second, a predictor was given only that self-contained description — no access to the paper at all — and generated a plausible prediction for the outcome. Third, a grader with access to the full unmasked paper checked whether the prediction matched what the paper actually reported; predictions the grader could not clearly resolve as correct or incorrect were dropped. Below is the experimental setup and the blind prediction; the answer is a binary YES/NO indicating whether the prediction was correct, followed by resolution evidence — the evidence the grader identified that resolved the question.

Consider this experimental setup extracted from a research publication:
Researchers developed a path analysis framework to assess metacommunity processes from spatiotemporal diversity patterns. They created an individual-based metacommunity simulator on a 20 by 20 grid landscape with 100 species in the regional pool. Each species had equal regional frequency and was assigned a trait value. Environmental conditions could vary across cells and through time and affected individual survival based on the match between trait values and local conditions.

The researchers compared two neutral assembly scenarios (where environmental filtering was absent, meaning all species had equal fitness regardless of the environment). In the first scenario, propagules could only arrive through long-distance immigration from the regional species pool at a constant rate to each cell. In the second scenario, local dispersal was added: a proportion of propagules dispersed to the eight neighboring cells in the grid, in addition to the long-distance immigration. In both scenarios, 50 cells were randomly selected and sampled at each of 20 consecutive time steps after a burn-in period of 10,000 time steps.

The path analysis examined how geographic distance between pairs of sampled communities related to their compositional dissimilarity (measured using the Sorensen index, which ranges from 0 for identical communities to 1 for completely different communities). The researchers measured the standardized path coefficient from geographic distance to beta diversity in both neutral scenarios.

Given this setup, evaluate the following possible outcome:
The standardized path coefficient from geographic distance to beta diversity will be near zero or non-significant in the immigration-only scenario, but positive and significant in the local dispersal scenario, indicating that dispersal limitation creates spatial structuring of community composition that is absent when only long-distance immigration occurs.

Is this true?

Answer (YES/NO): NO